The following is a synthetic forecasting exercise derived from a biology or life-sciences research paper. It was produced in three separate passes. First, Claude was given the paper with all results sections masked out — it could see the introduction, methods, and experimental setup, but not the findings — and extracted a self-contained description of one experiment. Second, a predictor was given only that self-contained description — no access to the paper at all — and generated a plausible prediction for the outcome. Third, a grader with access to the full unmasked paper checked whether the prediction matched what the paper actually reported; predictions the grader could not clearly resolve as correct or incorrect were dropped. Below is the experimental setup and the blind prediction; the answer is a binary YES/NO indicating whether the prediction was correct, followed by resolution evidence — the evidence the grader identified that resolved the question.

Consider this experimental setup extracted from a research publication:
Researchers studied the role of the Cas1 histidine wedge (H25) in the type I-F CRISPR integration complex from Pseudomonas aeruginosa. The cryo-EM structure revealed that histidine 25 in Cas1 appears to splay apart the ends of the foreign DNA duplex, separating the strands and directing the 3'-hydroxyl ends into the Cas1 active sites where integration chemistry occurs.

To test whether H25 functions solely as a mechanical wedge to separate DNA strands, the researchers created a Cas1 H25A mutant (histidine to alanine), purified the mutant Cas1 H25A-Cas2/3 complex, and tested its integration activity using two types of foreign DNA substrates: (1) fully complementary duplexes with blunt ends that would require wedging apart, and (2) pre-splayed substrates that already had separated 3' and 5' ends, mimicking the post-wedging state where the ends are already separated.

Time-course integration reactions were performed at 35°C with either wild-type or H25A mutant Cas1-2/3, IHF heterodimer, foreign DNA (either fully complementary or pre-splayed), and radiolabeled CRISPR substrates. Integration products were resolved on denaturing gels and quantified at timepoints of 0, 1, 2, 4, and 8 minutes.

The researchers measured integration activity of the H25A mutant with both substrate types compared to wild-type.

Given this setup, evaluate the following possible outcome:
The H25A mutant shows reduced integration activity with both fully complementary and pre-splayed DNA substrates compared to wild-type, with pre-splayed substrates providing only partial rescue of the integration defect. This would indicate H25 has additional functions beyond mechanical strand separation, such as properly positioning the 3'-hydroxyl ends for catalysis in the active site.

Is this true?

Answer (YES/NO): YES